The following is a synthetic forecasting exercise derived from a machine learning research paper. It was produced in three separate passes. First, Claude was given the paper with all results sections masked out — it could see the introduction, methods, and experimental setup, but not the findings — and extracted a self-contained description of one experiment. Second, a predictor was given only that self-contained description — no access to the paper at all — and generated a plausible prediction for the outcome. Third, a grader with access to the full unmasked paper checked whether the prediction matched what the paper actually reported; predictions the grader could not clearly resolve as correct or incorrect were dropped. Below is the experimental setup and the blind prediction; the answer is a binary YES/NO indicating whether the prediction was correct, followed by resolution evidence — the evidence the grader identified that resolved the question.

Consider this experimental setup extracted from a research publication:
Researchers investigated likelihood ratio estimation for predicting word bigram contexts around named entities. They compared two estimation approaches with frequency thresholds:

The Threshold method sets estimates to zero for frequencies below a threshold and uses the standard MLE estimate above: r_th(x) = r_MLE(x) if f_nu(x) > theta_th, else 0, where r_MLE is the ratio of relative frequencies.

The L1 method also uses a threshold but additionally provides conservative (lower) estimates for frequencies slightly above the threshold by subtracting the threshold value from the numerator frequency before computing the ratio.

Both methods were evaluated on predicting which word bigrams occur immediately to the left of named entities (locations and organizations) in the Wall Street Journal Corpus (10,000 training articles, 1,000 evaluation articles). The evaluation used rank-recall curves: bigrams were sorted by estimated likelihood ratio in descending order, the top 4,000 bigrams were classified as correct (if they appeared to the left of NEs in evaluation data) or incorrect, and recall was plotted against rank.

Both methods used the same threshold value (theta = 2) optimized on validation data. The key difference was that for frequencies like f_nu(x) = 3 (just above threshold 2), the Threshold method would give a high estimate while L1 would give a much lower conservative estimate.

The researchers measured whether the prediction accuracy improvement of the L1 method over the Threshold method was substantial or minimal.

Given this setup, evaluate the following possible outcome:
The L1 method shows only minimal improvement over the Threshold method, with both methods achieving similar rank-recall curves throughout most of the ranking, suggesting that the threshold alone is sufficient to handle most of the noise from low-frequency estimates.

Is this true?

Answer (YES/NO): YES